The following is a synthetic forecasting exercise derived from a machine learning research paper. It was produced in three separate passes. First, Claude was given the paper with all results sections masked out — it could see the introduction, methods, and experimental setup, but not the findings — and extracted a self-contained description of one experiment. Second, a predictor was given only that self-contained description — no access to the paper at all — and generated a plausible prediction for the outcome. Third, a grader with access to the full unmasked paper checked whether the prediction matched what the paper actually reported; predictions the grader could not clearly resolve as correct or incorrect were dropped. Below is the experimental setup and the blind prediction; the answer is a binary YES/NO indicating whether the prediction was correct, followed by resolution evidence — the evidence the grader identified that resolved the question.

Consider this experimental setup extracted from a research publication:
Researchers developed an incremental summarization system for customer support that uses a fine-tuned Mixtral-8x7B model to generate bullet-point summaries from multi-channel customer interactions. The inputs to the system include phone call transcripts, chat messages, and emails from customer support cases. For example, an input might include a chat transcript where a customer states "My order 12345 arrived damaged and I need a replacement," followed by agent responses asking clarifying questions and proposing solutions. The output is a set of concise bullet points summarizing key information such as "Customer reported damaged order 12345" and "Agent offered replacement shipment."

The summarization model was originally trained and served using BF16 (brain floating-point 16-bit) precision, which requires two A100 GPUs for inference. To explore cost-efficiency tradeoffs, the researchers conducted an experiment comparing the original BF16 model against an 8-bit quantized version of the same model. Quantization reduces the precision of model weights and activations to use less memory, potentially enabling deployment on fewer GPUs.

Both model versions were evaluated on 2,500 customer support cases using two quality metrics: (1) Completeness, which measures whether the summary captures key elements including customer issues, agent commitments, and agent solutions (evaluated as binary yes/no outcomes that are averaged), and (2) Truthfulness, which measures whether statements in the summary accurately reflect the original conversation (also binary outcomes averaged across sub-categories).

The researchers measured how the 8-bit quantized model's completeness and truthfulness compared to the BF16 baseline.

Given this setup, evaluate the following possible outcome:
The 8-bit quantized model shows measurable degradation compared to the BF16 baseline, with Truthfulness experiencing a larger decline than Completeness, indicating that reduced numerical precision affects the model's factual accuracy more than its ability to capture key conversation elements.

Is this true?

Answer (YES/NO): NO